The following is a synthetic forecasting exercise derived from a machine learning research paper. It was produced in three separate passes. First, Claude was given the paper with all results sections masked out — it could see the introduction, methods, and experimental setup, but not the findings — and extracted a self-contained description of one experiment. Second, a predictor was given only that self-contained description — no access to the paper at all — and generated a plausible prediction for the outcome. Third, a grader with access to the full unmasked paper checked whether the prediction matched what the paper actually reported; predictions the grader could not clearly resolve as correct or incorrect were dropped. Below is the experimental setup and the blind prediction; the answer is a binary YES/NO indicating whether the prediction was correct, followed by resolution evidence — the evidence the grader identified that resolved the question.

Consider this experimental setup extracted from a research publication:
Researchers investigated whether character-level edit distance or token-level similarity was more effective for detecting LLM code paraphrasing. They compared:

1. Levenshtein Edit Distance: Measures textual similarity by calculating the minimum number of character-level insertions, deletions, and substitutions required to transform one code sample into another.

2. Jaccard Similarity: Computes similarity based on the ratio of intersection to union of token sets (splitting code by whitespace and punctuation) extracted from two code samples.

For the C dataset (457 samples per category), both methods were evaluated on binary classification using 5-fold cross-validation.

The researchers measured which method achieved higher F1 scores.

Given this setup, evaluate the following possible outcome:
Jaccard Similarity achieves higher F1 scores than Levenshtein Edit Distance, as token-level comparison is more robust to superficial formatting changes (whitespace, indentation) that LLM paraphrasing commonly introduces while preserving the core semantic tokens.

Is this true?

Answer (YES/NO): YES